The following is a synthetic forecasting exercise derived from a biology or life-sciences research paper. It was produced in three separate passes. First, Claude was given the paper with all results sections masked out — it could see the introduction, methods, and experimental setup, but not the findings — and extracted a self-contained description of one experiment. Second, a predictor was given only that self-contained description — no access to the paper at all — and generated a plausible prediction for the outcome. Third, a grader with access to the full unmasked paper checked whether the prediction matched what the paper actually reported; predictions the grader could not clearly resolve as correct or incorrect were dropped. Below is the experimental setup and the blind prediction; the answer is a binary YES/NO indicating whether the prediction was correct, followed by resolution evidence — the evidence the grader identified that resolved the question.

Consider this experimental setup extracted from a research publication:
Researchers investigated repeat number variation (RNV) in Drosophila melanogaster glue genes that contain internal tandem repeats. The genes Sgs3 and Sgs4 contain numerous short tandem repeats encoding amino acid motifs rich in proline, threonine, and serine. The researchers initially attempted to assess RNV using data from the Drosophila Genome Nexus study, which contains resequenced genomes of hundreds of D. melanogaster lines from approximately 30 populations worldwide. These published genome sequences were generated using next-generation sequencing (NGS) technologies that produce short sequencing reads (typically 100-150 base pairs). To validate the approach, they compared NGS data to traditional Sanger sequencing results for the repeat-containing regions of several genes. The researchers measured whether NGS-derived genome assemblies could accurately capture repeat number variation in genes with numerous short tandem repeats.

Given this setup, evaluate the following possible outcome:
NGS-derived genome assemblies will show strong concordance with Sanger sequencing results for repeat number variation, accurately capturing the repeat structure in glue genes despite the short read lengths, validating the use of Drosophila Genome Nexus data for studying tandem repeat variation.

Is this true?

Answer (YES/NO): NO